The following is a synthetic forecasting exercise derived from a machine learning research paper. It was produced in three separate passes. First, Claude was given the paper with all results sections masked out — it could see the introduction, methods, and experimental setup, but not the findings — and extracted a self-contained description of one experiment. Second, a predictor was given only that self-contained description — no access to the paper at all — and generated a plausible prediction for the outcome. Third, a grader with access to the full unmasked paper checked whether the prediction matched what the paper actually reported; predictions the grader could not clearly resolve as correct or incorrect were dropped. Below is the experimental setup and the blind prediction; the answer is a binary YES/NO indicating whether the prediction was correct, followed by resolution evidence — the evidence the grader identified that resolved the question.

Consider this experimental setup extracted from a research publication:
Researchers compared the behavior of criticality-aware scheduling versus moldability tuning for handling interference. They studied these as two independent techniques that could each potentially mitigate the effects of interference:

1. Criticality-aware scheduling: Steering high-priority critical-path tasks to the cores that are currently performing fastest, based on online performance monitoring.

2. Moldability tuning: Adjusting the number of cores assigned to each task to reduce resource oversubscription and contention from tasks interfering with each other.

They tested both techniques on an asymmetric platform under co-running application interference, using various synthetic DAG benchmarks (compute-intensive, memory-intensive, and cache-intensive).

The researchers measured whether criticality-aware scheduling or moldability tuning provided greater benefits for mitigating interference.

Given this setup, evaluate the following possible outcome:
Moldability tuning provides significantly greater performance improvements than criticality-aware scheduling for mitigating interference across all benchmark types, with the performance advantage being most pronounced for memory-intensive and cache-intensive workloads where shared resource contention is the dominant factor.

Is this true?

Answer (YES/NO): NO